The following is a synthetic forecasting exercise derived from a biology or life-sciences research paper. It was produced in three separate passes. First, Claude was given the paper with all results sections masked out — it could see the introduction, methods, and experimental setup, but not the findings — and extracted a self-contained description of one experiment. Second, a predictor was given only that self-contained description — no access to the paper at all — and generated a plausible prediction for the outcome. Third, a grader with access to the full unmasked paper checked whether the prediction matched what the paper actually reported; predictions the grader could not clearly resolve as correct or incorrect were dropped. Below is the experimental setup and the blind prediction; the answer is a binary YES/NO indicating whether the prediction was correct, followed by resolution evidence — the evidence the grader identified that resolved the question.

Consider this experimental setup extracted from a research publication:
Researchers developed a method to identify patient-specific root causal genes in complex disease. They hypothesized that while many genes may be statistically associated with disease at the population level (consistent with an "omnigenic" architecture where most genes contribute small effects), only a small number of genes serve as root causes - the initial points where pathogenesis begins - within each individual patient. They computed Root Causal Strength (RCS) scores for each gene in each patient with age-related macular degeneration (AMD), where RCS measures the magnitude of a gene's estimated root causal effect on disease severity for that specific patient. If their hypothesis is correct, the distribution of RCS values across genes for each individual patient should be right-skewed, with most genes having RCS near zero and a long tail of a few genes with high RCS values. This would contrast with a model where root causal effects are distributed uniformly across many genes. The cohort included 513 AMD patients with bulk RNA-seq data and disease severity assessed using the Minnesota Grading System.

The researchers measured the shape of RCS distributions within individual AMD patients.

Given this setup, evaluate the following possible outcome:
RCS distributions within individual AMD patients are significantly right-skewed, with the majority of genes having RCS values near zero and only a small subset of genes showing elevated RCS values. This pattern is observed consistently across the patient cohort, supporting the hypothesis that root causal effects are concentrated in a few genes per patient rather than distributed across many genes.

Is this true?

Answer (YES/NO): YES